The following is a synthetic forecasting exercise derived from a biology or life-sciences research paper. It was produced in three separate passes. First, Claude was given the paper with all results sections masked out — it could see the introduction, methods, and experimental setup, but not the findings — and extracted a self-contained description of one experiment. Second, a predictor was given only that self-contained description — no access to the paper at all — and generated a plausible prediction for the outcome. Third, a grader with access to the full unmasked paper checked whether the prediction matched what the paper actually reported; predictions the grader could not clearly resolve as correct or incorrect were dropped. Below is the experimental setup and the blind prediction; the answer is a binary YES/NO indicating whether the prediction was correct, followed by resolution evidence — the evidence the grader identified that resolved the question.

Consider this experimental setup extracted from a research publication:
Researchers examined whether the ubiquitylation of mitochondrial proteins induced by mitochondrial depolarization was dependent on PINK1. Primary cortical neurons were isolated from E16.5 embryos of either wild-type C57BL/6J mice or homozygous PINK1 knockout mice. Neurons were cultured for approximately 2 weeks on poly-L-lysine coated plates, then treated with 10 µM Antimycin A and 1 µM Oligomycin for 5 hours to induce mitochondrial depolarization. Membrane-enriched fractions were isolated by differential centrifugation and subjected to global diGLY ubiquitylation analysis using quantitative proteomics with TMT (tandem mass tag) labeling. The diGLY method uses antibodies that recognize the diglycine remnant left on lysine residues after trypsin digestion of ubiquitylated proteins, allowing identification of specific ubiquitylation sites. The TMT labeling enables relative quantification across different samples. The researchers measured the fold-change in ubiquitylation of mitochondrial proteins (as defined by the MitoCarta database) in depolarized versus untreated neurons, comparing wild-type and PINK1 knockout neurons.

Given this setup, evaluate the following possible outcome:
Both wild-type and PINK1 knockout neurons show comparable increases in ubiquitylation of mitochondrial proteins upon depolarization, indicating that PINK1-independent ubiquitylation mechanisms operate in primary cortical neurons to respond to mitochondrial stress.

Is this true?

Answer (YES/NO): NO